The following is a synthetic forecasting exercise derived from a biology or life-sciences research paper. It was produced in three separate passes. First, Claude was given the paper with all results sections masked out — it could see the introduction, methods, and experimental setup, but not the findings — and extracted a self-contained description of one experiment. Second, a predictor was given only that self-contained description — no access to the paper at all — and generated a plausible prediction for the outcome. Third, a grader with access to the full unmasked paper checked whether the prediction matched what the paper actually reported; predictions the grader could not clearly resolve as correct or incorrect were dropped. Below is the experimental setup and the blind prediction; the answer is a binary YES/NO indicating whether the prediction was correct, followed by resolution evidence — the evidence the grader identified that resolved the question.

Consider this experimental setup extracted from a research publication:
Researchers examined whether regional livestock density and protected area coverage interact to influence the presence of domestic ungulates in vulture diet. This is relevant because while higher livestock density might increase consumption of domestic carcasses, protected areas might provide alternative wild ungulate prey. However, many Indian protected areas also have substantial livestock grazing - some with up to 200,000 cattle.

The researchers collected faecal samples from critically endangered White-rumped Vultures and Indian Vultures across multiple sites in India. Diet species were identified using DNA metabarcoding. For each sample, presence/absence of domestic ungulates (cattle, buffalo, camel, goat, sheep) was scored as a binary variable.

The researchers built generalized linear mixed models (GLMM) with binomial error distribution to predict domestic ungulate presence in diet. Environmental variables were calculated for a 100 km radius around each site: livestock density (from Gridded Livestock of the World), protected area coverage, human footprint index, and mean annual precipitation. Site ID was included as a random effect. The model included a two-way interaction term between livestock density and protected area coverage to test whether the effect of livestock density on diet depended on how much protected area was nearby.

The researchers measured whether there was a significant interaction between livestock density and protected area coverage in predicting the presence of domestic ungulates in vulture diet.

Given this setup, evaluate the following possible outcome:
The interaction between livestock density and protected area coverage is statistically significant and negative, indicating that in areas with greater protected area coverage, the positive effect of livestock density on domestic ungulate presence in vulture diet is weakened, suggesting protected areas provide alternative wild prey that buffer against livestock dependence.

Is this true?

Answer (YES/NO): NO